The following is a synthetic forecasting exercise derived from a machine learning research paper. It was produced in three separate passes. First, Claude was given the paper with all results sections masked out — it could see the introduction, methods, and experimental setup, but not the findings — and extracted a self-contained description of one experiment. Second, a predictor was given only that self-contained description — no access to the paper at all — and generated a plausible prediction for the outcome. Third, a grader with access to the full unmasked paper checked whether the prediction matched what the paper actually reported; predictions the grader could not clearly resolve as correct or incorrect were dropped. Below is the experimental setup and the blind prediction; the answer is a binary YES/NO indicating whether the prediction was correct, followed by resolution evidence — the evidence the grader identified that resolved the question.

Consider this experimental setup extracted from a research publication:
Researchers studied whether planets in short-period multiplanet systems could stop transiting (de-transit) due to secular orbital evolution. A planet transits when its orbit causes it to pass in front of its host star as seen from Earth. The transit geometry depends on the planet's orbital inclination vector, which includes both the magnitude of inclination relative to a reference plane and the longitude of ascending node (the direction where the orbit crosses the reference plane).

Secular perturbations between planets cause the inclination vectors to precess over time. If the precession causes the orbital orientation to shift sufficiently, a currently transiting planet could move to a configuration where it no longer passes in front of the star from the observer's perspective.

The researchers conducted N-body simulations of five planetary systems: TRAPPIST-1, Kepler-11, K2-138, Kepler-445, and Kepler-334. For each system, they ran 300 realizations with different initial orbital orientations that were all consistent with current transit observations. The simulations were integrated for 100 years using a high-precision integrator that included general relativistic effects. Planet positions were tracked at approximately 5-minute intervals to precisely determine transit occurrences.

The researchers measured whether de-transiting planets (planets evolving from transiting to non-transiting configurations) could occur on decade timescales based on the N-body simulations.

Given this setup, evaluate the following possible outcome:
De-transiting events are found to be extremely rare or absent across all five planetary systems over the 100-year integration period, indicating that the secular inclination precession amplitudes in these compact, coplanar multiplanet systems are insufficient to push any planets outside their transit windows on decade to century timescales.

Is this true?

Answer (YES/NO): NO